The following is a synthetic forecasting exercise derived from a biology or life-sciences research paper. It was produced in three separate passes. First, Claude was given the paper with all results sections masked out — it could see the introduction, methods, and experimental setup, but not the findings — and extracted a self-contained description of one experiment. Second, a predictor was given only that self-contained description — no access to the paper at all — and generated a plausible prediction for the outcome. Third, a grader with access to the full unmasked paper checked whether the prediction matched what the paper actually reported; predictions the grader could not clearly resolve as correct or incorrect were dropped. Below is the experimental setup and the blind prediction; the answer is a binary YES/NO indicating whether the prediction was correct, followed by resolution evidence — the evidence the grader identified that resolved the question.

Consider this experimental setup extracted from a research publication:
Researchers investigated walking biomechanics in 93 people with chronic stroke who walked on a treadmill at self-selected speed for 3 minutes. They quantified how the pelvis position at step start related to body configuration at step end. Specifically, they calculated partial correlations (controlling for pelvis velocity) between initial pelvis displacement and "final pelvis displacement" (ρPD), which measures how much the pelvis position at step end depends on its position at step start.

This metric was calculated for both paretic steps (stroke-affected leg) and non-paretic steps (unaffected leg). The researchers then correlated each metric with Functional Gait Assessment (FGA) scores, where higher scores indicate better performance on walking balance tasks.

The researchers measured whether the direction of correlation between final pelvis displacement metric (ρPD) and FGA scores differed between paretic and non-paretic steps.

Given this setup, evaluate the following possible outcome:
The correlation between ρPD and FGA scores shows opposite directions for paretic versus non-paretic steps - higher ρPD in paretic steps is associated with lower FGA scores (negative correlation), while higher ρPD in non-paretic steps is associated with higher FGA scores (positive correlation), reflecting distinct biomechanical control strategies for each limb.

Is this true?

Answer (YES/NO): NO